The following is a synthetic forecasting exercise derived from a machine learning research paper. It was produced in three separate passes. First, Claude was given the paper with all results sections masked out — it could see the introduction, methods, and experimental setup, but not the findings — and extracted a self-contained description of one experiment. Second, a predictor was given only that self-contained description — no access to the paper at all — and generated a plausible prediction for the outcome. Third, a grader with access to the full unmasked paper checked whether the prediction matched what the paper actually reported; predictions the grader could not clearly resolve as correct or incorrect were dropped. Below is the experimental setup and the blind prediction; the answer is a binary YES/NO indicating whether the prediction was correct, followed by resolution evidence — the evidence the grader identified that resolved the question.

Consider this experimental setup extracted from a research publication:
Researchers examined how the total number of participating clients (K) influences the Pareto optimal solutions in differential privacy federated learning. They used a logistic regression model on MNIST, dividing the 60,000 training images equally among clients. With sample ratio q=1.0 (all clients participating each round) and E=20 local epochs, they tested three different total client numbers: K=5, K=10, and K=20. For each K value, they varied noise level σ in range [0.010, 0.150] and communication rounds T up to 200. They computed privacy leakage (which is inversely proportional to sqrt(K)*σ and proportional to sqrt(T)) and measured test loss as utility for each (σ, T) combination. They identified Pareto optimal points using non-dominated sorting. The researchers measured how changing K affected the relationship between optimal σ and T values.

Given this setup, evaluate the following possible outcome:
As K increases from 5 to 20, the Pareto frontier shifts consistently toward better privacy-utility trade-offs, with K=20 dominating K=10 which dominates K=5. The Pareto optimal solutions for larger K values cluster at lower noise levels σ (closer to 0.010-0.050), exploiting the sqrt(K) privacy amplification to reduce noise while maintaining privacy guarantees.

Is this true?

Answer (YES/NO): NO